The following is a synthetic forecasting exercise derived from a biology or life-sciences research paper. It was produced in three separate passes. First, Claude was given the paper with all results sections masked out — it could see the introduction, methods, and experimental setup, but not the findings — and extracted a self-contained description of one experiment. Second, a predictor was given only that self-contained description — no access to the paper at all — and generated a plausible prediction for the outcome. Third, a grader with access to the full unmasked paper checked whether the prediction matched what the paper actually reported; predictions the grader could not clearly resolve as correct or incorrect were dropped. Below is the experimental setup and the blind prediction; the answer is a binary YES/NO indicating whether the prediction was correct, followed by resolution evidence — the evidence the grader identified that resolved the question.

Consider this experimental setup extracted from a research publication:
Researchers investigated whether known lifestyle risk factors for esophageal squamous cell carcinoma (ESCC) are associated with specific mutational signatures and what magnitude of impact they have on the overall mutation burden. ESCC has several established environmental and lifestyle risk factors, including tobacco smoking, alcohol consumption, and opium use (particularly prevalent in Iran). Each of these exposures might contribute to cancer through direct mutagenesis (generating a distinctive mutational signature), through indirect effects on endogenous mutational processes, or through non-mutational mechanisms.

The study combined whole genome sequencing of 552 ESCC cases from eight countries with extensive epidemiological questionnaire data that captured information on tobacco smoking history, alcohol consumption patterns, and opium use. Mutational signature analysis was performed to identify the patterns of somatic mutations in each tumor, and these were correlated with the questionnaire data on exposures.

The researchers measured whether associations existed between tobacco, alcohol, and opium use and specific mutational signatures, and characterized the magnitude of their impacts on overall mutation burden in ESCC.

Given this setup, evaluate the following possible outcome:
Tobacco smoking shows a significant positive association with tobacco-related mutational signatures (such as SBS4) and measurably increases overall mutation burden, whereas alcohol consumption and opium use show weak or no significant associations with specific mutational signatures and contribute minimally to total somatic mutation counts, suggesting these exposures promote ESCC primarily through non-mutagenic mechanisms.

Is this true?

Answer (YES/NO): NO